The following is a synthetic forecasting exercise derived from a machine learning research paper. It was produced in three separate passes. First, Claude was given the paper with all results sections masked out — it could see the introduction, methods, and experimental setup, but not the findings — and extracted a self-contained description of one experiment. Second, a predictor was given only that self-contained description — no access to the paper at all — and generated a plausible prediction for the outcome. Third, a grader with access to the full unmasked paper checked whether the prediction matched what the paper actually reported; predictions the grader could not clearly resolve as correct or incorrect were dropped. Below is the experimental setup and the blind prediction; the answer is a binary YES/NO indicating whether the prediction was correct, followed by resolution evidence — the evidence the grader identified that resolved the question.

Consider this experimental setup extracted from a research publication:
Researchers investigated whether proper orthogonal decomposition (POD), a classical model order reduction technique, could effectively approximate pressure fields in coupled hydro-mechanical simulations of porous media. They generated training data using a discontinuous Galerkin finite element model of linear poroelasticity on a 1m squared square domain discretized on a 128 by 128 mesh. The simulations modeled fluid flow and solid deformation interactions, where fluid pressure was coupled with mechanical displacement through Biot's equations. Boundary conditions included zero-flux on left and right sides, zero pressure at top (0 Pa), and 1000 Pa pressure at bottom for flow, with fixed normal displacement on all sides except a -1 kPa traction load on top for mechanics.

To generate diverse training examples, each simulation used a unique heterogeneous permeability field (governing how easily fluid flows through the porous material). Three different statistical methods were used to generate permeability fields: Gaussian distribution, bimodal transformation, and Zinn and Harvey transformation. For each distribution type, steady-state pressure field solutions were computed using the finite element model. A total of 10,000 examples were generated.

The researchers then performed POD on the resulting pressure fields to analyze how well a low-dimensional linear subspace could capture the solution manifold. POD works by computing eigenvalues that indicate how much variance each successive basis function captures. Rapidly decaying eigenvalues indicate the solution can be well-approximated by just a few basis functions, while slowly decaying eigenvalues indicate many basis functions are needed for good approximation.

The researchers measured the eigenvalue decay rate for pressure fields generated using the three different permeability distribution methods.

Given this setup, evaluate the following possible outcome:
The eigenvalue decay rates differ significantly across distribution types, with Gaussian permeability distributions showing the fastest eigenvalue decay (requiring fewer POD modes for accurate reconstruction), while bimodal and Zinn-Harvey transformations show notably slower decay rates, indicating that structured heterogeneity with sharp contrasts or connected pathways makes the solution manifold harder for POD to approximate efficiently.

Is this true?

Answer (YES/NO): NO